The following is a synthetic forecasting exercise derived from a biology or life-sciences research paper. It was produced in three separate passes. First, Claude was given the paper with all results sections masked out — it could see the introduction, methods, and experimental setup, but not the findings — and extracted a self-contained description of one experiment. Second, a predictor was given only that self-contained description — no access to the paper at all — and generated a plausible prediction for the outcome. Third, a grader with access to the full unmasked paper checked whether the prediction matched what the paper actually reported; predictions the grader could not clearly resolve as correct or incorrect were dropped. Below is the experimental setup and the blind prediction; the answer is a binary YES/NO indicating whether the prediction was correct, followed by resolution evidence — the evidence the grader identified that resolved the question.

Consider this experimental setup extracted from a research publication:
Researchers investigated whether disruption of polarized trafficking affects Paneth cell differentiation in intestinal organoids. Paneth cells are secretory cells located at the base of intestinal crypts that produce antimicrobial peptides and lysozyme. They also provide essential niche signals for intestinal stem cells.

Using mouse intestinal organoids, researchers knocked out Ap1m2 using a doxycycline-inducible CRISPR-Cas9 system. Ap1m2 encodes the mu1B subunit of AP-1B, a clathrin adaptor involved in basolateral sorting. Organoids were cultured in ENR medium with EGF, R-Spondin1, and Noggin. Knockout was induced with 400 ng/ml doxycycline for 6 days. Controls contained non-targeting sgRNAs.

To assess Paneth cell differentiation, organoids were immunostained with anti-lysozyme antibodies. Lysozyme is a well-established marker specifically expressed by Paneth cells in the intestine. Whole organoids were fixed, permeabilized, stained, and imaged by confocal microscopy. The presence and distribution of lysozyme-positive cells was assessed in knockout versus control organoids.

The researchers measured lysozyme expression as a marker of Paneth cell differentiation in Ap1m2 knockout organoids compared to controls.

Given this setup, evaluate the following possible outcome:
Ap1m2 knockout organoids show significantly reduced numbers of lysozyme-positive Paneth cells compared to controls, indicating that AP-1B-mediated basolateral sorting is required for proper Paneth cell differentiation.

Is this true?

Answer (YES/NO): NO